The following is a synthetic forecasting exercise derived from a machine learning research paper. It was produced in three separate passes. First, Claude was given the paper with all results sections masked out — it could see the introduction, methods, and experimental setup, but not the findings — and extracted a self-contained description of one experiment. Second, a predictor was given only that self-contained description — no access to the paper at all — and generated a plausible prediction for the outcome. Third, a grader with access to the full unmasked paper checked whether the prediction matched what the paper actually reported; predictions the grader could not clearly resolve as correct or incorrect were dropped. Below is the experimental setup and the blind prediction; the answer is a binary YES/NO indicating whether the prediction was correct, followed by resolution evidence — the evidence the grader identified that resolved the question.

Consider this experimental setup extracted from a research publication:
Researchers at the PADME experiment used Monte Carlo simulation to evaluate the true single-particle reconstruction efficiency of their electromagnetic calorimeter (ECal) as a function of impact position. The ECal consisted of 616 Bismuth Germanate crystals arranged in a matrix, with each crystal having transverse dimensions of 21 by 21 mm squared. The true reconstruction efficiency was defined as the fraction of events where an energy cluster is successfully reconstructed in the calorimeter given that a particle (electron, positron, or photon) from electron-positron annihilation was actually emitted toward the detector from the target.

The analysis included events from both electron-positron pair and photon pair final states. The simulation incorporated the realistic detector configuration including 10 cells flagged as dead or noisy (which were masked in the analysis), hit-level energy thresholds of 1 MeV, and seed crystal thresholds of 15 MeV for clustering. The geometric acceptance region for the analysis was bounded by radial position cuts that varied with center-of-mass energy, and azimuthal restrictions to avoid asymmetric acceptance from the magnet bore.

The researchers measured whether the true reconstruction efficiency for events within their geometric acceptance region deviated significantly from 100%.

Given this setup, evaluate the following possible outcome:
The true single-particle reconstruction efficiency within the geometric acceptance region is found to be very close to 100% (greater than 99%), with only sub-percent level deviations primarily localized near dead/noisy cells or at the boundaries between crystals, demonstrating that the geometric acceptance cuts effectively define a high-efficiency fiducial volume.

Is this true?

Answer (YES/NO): YES